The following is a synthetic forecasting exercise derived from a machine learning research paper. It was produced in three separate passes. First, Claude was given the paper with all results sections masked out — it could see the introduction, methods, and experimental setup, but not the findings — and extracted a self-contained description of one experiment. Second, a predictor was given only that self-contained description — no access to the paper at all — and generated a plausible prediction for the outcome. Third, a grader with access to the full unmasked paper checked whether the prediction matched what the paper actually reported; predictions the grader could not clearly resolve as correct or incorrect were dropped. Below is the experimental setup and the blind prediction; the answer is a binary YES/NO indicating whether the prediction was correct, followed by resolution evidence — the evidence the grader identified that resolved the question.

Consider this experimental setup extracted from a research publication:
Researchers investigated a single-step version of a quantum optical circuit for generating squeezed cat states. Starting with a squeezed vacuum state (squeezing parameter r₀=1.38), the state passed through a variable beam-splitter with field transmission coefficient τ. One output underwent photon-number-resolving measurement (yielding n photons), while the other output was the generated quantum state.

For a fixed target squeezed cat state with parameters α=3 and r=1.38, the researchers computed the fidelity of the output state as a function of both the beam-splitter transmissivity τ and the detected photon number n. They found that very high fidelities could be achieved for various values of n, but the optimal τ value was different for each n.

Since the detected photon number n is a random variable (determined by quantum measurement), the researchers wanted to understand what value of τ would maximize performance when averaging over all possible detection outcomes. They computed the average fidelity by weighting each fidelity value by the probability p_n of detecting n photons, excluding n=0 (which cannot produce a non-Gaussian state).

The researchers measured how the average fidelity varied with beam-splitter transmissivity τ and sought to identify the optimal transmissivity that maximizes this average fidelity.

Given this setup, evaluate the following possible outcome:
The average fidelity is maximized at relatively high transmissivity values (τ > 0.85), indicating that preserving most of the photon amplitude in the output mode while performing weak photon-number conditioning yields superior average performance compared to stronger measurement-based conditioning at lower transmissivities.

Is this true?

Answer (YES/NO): NO